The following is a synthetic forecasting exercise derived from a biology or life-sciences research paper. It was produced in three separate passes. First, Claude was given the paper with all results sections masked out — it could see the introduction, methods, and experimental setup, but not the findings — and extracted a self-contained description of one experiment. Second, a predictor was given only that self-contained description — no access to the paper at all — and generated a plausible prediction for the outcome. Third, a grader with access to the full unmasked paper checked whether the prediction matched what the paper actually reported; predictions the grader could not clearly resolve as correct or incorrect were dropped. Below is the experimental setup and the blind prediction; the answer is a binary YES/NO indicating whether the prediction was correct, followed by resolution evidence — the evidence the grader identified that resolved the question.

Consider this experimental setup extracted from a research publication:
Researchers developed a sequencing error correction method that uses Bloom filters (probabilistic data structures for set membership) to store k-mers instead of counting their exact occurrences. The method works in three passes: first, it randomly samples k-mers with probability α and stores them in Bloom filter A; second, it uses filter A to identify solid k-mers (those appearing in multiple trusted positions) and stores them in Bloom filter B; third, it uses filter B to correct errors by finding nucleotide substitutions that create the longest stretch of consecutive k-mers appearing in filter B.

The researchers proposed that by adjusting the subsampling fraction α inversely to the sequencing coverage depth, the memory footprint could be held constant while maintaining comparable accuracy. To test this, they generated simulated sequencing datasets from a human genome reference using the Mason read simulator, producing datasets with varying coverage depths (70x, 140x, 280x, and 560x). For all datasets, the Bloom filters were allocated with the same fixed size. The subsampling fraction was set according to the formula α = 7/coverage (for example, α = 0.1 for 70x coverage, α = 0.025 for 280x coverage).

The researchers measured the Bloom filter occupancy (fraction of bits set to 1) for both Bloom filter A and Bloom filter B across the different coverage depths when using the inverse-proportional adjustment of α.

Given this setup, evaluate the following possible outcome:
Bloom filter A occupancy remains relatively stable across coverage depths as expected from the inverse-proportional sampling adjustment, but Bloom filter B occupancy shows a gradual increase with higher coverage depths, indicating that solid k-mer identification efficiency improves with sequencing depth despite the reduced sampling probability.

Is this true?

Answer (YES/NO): NO